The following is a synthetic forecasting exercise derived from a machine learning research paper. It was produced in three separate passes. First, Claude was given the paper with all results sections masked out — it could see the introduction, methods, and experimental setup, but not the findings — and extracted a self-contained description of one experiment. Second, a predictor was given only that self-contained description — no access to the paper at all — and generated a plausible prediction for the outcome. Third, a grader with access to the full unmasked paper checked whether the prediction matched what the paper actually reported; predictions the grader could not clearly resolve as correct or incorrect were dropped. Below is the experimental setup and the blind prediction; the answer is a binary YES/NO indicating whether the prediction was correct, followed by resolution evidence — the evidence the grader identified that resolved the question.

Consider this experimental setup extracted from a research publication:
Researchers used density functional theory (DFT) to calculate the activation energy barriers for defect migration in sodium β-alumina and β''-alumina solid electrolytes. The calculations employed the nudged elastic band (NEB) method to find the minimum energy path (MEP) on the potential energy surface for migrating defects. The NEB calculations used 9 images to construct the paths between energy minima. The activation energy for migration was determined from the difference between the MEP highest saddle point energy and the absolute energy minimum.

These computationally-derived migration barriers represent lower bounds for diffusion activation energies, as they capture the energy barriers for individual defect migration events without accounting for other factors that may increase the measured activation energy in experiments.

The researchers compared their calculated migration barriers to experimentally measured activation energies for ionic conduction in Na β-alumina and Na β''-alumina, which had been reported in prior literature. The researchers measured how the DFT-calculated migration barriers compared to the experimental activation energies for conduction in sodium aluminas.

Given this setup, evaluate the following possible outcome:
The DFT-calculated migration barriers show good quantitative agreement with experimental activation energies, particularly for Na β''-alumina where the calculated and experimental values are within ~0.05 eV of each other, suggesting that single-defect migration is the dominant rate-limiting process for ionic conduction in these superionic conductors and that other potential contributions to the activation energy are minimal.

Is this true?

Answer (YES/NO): NO